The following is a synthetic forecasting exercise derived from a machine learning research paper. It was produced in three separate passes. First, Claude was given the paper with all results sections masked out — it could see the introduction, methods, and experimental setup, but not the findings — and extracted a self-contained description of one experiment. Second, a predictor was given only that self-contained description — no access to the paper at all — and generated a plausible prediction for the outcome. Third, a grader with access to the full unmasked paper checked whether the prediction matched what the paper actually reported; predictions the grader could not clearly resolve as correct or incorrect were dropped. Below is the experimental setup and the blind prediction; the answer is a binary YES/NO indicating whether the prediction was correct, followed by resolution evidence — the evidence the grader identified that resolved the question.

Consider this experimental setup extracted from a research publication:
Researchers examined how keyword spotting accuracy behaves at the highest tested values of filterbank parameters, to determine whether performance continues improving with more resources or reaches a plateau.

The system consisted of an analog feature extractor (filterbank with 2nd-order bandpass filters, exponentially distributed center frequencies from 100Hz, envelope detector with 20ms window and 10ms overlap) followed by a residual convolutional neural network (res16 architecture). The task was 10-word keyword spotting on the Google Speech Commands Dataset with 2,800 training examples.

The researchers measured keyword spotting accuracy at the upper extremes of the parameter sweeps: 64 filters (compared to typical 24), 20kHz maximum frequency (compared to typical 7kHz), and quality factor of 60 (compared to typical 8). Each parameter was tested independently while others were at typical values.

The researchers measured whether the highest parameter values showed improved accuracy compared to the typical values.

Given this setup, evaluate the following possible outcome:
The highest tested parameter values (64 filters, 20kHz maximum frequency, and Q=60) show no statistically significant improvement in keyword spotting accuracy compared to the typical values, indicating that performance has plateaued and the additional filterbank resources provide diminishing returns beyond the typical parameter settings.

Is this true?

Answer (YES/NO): NO